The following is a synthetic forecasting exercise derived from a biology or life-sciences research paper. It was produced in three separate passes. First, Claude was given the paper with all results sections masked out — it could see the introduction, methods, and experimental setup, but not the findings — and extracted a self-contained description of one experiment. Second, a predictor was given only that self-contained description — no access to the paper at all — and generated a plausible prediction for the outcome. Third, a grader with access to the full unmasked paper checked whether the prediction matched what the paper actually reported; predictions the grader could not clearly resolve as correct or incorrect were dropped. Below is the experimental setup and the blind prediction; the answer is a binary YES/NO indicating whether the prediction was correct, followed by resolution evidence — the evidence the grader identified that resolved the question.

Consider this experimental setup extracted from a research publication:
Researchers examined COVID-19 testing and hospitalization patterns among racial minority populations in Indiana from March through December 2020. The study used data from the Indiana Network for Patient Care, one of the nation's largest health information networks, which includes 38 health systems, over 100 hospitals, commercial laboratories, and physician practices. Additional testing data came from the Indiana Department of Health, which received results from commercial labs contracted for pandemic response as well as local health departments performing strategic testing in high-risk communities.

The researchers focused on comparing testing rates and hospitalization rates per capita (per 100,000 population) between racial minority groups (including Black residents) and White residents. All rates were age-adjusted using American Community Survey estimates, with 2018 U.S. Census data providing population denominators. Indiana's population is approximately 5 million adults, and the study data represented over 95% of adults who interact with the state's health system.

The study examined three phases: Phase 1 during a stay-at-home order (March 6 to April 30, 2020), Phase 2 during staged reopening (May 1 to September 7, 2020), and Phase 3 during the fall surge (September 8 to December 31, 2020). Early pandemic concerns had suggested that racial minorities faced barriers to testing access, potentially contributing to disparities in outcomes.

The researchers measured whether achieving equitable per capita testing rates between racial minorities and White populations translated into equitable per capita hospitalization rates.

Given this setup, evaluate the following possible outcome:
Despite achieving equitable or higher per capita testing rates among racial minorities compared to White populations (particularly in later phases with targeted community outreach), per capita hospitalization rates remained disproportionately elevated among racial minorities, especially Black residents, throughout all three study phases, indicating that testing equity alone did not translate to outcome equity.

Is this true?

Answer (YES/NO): YES